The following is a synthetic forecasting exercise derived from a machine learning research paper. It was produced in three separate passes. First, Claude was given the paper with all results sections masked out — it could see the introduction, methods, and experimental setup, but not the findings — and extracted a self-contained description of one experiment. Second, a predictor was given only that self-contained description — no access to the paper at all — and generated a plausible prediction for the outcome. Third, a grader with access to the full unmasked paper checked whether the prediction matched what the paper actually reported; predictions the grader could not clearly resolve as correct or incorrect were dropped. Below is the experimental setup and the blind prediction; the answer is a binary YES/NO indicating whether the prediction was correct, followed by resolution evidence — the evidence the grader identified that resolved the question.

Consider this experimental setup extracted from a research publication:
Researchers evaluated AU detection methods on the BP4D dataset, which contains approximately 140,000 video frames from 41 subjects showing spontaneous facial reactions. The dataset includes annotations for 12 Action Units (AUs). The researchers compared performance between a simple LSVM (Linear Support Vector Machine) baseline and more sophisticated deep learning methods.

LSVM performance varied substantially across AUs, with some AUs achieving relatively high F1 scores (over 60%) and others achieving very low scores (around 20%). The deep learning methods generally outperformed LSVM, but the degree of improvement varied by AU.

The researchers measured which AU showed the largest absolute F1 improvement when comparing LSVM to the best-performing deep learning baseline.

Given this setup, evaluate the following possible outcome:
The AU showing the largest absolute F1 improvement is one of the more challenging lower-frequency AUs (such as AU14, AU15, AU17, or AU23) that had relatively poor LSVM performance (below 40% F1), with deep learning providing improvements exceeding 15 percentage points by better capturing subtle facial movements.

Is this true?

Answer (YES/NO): NO